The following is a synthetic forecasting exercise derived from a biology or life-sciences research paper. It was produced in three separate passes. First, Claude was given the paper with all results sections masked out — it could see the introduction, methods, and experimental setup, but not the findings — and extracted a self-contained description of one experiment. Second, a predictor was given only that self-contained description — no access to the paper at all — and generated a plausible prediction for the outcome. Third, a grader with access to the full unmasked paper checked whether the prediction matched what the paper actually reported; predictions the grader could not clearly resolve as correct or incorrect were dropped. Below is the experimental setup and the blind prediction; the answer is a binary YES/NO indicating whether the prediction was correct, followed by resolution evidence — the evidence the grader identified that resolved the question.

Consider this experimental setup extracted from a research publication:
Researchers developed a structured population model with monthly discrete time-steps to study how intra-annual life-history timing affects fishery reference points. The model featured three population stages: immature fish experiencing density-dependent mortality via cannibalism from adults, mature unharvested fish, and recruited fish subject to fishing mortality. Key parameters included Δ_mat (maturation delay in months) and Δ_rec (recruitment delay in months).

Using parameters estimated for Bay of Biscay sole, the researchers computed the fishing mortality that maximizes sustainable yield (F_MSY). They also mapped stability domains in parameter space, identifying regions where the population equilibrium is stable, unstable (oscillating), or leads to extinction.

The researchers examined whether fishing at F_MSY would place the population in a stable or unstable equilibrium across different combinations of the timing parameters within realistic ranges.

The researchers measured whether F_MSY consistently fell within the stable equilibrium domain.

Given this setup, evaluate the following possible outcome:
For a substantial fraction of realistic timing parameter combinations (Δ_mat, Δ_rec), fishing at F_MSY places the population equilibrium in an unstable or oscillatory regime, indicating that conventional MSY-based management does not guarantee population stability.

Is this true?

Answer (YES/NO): NO